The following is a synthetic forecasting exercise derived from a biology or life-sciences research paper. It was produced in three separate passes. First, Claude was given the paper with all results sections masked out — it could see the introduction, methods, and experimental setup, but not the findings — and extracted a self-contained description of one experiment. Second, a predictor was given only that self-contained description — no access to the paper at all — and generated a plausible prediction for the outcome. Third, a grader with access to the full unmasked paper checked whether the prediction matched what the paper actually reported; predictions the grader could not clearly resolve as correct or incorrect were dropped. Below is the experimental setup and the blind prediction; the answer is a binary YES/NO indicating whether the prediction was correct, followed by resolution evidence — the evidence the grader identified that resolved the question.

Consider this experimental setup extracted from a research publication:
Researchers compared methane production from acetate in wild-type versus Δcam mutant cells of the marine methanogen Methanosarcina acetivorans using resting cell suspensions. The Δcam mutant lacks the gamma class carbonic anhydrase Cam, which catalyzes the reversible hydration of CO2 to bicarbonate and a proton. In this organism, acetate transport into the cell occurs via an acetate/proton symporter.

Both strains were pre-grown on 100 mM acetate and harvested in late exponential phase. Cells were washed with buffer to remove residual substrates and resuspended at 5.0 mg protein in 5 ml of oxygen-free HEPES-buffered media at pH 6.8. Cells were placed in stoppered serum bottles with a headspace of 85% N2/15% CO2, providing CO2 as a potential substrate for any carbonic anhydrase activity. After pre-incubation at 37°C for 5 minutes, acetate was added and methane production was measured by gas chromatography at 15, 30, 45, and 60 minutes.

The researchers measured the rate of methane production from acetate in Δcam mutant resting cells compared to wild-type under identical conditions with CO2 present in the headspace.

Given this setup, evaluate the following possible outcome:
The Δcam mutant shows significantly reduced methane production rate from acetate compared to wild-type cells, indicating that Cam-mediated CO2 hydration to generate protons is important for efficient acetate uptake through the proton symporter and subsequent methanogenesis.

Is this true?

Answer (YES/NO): YES